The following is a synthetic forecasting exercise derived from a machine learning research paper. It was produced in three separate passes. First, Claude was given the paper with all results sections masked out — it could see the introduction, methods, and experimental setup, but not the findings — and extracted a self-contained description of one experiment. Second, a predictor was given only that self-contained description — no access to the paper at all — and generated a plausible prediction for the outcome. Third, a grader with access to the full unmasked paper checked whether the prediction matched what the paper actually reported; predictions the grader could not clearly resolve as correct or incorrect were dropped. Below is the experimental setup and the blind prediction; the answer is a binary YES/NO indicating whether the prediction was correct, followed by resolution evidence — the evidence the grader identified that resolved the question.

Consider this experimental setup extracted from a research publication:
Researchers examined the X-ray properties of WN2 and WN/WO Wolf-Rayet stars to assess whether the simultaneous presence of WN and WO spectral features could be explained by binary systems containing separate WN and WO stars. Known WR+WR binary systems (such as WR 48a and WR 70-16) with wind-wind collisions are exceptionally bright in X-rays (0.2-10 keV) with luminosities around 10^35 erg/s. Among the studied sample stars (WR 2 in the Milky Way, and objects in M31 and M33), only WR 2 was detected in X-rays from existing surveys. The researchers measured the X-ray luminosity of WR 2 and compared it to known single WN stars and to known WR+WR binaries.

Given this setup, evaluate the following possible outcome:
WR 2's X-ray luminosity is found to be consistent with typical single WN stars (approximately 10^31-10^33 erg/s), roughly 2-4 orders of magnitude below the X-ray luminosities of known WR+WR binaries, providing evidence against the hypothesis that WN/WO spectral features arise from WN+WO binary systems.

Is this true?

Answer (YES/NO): YES